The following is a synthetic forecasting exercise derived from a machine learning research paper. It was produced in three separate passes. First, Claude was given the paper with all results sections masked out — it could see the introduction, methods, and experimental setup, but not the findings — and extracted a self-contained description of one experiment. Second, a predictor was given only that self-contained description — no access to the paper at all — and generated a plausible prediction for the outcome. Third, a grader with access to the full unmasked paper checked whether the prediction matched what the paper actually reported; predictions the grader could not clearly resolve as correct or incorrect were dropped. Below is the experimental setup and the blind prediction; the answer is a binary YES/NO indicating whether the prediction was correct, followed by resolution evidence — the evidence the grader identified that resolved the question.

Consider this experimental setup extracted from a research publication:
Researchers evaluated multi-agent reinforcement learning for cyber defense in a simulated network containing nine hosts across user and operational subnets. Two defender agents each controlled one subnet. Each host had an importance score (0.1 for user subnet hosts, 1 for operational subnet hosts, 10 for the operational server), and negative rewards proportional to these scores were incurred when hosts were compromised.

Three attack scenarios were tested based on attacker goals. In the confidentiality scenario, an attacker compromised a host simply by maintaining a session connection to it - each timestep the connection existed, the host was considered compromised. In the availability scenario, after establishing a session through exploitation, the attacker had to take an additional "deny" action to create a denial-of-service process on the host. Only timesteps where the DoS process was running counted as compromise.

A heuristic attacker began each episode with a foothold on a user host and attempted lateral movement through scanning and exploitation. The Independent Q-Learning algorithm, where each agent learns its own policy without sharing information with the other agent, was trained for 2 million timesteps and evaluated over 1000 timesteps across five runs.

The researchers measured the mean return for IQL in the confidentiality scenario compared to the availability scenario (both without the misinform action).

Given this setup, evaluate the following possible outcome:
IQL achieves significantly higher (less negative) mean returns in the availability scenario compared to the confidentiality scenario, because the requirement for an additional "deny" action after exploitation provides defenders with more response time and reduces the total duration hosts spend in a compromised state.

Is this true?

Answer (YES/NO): YES